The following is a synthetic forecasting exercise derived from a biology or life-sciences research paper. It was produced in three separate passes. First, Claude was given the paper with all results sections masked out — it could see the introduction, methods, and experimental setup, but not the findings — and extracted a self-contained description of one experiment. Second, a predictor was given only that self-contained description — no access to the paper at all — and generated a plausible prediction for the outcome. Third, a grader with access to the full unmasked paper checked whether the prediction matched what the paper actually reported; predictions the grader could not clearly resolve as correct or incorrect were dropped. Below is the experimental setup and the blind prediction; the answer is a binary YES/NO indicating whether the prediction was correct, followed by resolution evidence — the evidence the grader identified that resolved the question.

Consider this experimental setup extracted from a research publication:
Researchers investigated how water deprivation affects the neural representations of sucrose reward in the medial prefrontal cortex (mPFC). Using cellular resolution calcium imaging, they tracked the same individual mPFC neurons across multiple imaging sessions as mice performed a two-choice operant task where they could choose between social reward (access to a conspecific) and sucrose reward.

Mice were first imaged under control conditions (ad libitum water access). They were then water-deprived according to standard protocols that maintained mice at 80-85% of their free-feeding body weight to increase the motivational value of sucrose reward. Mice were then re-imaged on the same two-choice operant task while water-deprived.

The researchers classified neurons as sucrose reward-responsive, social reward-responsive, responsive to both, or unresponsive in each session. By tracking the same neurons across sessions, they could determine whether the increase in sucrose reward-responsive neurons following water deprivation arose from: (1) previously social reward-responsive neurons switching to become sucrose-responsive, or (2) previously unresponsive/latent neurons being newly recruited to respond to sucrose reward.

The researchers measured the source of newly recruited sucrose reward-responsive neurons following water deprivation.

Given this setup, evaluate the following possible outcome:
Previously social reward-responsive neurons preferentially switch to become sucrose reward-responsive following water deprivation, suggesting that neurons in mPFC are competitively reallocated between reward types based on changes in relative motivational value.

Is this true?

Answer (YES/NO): NO